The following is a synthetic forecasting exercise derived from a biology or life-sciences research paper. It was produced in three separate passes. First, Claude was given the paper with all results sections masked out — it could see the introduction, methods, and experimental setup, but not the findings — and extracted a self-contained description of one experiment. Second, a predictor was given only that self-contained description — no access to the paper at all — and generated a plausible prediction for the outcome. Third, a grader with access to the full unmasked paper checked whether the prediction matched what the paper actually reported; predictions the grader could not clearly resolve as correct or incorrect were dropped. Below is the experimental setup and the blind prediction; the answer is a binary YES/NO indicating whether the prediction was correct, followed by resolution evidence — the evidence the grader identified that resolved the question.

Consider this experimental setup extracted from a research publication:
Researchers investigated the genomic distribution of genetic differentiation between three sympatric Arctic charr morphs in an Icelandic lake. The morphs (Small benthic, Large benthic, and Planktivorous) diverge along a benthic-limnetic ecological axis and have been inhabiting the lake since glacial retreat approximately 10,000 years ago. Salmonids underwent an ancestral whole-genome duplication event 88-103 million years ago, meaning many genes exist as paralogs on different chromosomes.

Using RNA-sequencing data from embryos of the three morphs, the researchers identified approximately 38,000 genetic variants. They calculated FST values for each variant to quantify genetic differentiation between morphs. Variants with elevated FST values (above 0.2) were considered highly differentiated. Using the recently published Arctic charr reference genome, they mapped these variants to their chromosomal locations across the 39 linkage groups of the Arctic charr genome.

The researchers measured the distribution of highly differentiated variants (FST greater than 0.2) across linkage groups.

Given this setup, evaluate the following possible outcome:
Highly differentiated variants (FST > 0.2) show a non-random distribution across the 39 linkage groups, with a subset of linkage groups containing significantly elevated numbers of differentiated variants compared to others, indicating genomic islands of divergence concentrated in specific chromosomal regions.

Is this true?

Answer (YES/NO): NO